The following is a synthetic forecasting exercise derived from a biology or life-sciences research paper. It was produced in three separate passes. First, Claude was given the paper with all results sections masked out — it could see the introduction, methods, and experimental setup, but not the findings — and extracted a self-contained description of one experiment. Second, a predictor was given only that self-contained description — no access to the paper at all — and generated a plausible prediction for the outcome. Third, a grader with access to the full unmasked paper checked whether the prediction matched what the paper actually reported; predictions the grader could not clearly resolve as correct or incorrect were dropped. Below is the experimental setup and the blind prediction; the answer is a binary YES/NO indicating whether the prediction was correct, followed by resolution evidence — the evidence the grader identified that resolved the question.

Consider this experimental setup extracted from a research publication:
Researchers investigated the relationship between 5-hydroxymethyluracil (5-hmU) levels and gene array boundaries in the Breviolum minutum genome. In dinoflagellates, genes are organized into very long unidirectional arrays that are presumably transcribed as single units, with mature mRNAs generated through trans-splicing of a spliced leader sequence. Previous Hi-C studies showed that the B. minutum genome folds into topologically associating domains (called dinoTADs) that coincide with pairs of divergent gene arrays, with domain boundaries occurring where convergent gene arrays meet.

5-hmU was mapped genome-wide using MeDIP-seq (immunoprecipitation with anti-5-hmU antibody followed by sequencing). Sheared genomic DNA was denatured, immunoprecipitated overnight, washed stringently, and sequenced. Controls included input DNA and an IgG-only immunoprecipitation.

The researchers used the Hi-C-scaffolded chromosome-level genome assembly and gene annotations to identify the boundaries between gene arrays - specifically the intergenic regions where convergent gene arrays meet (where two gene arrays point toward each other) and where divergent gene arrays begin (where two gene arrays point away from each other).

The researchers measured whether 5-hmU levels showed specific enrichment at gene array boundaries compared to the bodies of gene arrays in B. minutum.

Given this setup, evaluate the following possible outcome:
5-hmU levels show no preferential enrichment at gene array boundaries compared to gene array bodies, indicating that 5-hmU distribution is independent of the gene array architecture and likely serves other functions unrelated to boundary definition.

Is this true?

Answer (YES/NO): NO